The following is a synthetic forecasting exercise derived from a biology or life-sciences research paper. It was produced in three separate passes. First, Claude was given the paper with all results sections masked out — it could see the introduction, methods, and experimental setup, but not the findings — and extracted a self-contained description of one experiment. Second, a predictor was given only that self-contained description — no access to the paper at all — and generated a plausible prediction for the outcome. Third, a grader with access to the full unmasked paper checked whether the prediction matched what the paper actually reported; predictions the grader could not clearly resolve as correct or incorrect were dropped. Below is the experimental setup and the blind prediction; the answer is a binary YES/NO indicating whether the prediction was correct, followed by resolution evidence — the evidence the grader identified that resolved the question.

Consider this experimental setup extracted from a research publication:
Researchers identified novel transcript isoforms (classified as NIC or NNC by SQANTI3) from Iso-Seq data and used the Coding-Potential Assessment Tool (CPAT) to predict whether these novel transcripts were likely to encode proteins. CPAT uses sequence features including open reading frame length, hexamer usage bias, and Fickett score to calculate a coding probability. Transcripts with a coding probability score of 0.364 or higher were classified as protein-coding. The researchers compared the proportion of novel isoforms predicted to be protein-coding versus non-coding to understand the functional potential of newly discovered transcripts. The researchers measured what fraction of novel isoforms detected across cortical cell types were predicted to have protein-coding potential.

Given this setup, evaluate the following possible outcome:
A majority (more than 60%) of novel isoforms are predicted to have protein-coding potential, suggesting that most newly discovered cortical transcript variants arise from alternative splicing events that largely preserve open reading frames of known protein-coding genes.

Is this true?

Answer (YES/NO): YES